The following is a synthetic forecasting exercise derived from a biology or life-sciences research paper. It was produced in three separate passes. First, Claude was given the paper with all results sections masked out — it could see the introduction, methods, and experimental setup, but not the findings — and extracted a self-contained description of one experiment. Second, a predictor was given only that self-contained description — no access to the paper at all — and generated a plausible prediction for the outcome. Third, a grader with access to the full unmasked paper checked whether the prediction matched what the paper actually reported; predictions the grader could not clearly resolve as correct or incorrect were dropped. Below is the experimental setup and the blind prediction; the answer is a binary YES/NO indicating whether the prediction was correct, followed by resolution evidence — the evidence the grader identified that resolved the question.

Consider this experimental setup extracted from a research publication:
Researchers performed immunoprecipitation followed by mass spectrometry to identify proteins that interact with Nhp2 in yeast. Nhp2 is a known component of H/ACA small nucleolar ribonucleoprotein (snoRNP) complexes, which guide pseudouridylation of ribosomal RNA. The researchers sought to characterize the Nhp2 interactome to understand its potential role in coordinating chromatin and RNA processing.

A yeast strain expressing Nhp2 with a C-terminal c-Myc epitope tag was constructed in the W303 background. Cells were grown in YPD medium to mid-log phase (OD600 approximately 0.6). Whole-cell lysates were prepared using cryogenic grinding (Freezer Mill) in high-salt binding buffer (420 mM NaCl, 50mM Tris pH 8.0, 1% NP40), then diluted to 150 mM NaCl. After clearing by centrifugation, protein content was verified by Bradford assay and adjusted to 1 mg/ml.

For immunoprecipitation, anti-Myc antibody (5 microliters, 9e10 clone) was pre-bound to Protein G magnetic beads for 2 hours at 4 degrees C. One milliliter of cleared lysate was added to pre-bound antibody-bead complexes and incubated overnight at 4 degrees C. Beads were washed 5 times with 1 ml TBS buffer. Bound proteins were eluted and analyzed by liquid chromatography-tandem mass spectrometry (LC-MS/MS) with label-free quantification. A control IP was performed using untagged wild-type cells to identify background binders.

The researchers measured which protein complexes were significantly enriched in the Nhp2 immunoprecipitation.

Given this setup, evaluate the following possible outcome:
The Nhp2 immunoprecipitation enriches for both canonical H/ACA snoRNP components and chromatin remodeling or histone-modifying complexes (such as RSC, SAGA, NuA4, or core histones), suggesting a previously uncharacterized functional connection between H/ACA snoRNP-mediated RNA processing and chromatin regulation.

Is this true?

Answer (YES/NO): NO